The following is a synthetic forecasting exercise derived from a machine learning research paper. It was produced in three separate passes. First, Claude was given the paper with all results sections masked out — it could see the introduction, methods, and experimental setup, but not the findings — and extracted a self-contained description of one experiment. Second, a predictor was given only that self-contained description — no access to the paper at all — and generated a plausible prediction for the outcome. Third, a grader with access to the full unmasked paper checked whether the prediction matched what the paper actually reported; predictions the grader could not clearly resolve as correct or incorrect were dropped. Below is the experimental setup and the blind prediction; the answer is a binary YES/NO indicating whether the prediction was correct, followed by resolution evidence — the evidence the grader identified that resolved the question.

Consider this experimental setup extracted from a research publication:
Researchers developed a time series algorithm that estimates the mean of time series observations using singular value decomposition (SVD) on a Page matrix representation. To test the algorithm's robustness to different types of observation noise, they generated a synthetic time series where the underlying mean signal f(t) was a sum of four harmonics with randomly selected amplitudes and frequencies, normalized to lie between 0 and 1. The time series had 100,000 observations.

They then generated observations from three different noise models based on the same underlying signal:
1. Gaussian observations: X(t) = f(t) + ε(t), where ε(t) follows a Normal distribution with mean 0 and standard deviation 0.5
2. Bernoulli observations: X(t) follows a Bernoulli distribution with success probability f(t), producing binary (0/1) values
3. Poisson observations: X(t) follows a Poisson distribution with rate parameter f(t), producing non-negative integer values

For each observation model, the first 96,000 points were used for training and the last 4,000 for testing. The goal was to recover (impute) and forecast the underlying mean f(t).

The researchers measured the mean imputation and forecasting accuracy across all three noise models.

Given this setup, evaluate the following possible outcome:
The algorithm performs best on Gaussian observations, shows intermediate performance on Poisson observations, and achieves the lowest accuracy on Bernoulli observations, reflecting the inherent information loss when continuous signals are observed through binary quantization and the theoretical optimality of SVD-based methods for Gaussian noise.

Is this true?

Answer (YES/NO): NO